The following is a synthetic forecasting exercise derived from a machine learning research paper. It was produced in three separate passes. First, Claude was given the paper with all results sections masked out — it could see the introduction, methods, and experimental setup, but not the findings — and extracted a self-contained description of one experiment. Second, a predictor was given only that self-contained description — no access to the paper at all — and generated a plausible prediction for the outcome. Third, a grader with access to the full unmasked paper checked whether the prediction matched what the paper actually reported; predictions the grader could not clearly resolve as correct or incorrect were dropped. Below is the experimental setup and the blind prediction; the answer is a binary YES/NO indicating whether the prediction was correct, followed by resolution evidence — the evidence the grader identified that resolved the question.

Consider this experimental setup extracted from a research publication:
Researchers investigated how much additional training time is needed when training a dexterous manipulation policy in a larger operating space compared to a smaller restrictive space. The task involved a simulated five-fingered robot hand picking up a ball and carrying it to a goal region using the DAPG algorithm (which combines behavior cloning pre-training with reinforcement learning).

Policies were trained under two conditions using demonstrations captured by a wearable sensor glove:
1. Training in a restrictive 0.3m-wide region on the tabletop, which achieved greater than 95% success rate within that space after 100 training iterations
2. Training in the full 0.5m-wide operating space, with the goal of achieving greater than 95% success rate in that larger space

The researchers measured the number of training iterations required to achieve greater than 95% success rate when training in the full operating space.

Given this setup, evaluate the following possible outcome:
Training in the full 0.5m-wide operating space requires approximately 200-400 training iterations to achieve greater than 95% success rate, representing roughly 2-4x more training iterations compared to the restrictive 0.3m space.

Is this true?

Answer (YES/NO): YES